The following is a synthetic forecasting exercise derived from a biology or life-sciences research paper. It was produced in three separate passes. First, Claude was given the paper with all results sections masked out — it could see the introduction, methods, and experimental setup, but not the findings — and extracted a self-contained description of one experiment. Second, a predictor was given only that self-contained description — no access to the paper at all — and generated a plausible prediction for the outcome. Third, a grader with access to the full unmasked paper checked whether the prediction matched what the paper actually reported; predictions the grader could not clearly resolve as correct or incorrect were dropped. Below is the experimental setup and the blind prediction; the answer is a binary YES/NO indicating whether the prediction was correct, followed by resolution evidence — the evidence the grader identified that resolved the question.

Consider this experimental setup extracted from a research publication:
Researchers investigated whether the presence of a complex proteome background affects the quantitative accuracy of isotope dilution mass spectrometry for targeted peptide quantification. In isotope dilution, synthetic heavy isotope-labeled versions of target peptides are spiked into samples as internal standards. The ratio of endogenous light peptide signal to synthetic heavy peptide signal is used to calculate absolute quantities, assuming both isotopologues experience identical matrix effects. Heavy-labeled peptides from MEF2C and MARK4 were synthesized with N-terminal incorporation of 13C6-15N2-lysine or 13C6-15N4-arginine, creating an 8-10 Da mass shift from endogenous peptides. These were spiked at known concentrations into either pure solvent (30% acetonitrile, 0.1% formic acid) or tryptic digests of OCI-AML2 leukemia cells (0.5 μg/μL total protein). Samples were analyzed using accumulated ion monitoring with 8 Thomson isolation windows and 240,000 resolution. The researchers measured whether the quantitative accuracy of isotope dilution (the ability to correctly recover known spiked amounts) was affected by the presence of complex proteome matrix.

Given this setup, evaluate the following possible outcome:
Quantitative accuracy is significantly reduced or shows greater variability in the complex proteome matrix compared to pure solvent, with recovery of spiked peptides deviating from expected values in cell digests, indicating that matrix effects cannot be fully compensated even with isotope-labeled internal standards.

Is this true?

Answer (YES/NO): YES